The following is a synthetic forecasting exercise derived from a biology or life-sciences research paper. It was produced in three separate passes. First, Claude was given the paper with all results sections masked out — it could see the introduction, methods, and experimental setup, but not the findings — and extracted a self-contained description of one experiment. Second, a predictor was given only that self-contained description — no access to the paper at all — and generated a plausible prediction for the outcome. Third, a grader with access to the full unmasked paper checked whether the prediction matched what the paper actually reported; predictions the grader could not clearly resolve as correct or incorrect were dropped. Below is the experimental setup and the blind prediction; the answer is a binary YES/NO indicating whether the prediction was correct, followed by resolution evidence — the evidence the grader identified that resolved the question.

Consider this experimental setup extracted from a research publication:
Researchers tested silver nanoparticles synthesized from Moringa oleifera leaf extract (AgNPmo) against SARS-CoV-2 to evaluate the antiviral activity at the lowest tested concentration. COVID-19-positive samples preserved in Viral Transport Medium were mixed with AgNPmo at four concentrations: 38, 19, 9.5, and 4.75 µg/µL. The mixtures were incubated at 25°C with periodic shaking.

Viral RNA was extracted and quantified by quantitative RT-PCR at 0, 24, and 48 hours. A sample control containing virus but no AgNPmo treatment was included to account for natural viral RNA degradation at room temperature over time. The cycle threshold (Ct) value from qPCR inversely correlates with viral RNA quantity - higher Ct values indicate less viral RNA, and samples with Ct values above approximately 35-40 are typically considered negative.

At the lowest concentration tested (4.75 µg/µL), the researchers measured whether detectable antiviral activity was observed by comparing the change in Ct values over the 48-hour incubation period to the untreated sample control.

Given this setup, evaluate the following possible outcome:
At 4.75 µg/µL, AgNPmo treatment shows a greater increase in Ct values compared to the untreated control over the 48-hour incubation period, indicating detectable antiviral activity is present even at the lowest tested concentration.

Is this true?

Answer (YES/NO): YES